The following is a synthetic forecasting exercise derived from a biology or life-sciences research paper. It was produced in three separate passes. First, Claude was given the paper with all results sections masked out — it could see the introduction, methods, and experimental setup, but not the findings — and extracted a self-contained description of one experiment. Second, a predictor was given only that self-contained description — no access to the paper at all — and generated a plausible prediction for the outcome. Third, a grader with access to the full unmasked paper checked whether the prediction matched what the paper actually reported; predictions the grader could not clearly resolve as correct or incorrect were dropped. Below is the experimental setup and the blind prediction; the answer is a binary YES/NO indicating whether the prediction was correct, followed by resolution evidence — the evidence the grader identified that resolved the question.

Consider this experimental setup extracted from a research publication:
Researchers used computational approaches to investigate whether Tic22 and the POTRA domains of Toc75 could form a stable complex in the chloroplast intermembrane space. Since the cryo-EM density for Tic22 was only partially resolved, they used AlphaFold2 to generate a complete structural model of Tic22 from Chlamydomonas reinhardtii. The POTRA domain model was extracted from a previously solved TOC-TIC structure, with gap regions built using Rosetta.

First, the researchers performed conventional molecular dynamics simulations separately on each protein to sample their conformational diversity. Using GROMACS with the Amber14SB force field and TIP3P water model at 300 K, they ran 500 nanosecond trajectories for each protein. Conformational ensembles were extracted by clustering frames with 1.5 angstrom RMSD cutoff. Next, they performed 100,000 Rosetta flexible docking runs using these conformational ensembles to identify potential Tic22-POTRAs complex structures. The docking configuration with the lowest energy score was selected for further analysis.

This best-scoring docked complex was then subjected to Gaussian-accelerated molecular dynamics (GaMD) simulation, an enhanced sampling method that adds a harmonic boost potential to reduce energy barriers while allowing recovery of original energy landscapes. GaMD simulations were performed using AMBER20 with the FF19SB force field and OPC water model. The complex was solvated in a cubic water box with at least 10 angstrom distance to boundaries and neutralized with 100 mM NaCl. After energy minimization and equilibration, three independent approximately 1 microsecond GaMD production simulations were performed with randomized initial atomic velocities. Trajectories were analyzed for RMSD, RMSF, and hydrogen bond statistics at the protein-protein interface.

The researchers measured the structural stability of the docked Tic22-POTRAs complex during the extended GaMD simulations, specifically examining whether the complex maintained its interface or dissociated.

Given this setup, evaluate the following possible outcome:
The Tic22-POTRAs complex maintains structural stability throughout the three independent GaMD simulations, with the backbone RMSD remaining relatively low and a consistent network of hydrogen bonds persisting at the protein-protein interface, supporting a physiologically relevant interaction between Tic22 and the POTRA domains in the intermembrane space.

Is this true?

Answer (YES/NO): YES